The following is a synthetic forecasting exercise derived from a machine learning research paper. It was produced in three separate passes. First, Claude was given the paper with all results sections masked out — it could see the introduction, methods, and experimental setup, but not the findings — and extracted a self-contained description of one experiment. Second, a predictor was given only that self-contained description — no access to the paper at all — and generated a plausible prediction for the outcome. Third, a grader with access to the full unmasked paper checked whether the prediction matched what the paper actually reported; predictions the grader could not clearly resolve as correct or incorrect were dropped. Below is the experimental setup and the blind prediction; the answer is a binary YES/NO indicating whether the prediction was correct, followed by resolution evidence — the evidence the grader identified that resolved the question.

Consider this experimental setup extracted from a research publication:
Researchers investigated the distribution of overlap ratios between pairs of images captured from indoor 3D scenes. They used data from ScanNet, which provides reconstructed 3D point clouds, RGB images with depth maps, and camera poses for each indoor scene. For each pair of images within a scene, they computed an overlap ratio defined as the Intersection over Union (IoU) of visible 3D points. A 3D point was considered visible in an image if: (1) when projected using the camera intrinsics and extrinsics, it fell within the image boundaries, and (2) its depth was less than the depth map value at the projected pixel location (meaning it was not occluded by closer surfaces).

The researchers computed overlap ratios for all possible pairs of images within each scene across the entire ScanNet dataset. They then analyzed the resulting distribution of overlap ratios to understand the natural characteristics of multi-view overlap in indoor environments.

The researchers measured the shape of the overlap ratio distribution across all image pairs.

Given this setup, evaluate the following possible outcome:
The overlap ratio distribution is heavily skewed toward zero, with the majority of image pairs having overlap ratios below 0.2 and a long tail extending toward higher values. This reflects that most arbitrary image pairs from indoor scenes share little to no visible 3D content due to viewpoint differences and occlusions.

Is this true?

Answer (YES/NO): YES